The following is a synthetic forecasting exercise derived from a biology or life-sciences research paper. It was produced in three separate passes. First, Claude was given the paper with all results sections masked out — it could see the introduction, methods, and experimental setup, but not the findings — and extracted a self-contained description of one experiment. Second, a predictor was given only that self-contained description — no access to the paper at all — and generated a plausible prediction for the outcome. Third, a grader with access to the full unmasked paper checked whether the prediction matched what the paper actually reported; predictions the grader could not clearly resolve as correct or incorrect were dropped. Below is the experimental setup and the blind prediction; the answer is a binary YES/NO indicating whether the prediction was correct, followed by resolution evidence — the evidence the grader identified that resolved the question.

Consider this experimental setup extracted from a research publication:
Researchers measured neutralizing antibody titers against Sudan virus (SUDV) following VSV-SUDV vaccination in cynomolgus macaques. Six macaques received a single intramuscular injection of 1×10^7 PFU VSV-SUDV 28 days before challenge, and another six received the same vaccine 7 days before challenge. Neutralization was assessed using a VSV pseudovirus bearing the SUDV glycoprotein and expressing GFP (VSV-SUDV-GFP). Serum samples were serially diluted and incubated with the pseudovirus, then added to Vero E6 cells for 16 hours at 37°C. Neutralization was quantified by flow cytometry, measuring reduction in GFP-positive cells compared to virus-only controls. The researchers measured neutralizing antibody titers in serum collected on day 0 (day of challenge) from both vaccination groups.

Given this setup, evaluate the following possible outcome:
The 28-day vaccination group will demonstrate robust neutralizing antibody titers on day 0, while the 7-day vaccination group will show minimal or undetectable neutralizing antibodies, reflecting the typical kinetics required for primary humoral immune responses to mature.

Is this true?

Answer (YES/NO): YES